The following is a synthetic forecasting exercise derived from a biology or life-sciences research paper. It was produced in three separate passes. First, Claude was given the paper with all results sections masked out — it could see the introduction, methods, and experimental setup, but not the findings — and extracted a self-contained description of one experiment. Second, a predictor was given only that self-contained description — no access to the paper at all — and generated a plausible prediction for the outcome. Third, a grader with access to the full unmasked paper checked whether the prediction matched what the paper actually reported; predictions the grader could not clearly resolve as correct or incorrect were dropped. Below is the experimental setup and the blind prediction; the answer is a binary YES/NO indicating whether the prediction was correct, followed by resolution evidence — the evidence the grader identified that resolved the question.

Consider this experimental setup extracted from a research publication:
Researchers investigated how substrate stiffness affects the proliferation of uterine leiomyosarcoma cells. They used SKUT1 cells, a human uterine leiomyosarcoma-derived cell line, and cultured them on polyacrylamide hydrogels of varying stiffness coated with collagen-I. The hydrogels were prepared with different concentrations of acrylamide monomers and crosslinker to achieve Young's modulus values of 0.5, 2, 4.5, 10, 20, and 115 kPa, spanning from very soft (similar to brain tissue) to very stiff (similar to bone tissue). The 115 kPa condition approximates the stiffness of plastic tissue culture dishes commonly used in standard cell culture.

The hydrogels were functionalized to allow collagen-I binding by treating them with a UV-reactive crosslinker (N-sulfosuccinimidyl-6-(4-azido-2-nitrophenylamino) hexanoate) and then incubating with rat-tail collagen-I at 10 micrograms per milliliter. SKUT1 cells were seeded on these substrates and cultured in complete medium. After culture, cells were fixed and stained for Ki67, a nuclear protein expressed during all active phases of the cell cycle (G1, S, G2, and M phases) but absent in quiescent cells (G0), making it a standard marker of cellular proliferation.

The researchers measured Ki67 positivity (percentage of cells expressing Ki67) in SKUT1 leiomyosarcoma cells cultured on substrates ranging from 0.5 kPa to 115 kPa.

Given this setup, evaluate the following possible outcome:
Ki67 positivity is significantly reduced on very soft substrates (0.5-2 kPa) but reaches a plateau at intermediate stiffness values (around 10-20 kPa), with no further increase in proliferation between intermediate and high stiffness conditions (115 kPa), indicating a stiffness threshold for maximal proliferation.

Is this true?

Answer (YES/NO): NO